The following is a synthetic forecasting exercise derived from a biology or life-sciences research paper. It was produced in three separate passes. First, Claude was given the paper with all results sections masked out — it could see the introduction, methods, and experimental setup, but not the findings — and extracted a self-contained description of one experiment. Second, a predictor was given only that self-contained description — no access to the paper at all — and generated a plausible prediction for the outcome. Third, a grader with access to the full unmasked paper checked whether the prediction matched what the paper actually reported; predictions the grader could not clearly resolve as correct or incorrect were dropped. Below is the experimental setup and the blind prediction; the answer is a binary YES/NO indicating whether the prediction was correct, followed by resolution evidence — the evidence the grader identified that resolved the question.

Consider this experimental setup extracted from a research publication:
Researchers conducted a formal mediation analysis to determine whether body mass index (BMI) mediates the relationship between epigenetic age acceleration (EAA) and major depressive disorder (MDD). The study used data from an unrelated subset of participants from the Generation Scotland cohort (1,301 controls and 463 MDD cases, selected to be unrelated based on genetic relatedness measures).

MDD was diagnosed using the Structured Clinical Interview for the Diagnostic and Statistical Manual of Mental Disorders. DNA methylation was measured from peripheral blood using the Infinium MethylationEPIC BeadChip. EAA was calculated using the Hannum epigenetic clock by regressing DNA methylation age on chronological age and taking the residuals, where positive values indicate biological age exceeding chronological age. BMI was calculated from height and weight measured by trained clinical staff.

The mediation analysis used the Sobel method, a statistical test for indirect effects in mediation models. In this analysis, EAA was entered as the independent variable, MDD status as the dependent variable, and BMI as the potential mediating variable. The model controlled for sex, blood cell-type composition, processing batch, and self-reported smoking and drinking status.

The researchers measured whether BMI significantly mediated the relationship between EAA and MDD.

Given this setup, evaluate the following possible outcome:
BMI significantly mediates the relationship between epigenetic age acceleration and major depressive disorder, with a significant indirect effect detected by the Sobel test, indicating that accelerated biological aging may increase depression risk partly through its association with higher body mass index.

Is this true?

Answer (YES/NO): YES